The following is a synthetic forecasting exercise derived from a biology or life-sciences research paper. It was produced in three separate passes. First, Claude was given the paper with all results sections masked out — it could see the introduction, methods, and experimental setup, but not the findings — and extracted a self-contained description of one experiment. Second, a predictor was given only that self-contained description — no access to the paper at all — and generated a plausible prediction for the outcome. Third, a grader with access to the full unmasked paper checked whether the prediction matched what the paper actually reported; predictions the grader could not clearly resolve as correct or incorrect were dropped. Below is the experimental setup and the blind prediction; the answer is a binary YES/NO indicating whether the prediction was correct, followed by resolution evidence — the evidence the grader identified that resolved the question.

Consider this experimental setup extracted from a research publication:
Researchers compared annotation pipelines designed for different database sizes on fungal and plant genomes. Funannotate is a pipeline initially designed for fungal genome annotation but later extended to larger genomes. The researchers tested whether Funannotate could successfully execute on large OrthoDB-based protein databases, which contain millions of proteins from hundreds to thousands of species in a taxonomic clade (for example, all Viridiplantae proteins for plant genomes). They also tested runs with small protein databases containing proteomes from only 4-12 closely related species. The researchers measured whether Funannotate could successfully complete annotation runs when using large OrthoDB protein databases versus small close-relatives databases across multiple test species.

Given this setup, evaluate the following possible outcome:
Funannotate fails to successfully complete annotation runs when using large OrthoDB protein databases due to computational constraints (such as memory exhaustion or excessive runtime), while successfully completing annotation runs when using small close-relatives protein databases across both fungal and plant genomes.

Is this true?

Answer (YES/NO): NO